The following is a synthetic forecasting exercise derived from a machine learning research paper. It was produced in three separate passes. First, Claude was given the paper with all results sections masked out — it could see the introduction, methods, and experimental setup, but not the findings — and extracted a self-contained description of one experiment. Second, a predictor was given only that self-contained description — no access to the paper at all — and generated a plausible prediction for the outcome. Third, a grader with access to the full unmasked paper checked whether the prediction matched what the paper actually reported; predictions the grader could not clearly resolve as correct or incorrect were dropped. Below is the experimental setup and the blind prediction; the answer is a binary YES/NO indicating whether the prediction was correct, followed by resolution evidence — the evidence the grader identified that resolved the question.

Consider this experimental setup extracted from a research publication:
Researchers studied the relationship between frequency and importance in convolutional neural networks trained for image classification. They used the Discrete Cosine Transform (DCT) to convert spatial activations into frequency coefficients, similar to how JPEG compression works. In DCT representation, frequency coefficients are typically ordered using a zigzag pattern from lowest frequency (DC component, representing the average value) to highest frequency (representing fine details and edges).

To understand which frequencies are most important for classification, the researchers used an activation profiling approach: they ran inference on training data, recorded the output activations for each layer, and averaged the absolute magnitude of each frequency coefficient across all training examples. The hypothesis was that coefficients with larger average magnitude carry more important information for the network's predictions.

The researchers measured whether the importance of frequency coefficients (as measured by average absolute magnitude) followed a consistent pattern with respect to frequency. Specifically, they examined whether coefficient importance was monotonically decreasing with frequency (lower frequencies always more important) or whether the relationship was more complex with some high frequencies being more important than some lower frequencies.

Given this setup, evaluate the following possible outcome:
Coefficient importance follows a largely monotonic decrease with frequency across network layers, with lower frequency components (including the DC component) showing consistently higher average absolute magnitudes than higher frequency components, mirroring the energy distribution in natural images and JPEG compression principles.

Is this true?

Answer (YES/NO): YES